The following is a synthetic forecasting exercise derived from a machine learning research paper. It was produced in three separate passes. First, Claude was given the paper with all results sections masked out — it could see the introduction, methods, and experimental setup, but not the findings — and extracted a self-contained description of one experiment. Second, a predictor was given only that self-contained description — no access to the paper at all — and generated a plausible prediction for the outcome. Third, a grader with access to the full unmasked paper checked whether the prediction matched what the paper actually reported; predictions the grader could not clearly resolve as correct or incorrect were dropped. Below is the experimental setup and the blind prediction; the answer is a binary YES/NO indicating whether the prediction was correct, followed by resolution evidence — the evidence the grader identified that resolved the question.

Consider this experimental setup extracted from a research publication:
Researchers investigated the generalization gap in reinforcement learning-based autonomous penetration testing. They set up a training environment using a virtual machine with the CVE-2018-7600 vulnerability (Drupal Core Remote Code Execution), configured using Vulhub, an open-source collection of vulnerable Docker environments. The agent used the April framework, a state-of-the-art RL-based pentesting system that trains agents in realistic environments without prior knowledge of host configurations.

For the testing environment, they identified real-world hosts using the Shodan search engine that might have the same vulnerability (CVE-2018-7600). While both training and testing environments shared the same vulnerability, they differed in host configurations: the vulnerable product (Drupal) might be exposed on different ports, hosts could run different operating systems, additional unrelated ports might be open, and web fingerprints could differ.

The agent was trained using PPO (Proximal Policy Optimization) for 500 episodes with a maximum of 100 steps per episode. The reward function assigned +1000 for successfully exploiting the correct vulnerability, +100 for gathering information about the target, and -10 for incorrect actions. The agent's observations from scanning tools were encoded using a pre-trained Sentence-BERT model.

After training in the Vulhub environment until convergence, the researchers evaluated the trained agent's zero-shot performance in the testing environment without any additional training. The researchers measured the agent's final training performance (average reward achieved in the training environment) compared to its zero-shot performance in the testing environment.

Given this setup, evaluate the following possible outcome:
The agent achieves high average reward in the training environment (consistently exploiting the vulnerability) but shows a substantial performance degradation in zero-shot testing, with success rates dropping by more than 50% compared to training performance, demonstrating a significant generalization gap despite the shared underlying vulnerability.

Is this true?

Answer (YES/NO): YES